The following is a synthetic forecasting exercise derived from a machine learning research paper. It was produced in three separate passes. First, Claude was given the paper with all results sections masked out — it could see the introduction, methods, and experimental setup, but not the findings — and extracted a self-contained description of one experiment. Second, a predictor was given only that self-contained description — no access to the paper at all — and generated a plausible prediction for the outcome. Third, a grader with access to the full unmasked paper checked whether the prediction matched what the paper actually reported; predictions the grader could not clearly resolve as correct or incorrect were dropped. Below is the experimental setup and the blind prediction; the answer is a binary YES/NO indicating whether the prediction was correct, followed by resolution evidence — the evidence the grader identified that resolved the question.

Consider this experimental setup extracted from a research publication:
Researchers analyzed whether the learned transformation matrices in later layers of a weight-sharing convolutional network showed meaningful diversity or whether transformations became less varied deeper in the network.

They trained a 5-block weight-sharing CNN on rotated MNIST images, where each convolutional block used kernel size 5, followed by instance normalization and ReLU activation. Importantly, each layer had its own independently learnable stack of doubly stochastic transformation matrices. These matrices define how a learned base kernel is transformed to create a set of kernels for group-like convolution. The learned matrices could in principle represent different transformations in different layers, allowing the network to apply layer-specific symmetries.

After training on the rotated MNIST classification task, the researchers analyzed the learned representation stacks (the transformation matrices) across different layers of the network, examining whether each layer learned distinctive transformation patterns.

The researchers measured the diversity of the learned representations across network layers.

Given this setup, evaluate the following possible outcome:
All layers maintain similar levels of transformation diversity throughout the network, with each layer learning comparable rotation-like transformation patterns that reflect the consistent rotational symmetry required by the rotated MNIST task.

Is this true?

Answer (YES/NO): NO